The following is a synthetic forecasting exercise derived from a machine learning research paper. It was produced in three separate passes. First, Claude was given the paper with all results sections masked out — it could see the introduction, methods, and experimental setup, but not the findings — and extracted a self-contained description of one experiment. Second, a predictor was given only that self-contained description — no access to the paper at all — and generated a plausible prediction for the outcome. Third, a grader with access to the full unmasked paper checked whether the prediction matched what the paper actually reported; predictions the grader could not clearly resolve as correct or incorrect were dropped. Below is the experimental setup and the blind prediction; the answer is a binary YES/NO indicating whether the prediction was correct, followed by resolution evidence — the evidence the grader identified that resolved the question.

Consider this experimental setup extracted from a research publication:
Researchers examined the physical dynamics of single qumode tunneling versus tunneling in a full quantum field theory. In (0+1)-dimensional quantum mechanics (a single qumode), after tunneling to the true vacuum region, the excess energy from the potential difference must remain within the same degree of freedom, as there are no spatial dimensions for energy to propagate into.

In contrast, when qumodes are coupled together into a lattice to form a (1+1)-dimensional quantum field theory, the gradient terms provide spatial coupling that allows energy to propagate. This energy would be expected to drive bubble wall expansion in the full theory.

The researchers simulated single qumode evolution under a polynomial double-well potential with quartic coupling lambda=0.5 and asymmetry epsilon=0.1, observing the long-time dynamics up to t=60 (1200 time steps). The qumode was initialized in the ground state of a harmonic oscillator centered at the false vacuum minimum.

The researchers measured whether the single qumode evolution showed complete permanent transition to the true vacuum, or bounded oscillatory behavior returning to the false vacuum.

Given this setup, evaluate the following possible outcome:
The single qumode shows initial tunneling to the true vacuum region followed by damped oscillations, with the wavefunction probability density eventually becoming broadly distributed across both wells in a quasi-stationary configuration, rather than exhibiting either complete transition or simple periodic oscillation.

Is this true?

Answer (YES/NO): NO